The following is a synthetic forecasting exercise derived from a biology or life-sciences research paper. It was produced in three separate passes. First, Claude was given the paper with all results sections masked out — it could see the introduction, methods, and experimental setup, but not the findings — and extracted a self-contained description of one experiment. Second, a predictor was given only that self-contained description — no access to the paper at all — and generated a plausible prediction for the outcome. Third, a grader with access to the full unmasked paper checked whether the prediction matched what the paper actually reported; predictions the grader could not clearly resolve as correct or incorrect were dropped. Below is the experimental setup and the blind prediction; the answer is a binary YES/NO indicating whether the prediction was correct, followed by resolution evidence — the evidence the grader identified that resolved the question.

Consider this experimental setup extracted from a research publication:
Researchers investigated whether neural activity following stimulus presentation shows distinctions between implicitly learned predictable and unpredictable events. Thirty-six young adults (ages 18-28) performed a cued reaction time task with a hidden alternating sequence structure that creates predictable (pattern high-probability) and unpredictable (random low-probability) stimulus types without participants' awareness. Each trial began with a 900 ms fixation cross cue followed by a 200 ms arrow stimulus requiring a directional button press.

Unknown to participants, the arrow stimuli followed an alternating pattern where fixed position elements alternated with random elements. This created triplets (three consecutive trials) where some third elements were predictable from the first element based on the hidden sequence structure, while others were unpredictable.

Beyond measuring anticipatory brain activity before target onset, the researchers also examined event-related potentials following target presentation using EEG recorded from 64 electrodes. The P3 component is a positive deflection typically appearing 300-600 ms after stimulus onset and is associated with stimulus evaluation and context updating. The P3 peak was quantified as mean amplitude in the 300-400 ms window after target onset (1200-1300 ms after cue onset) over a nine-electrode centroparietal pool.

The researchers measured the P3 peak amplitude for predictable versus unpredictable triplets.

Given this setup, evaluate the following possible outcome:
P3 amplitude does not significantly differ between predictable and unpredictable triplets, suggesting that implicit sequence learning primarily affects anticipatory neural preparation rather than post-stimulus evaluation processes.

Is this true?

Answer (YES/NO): NO